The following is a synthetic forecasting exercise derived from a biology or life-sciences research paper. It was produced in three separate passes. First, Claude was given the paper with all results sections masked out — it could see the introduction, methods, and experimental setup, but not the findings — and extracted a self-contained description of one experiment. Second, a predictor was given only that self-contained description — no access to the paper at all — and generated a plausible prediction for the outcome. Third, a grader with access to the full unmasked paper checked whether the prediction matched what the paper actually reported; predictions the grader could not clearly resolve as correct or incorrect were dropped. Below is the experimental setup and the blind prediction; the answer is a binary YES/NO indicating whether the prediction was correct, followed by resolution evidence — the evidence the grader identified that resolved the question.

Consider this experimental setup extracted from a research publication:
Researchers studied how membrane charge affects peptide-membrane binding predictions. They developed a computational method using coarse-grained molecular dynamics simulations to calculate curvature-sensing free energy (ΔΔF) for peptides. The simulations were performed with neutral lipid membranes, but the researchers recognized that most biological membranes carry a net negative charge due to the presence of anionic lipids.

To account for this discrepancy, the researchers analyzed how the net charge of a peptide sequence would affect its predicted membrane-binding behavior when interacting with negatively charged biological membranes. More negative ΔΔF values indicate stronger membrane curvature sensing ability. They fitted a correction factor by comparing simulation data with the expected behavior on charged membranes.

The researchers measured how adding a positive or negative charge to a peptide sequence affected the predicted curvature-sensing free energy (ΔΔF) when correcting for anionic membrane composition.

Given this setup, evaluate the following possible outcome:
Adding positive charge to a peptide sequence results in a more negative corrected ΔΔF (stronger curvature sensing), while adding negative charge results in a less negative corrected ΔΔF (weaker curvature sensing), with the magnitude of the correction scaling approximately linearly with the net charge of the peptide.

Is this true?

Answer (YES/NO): YES